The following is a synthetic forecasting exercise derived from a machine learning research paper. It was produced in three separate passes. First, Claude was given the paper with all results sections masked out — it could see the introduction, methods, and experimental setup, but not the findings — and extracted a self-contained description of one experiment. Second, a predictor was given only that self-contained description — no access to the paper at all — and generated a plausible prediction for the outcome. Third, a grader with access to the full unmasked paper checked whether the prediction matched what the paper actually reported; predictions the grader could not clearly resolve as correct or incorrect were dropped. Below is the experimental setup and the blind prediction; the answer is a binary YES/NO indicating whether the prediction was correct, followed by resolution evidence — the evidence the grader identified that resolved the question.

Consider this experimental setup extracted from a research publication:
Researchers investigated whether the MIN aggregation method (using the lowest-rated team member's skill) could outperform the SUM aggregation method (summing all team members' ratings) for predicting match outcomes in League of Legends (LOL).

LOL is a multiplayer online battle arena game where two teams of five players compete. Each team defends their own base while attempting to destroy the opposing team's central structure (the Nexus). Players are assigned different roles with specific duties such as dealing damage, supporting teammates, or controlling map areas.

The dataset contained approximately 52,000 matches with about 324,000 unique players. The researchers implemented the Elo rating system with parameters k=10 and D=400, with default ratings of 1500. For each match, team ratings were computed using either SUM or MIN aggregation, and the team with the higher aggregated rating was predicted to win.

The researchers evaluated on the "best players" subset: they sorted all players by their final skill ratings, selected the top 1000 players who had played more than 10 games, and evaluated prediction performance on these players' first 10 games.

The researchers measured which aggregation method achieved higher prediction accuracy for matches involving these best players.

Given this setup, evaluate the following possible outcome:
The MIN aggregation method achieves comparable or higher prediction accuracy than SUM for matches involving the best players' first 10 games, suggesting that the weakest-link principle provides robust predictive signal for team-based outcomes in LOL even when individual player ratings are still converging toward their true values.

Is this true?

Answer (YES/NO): NO